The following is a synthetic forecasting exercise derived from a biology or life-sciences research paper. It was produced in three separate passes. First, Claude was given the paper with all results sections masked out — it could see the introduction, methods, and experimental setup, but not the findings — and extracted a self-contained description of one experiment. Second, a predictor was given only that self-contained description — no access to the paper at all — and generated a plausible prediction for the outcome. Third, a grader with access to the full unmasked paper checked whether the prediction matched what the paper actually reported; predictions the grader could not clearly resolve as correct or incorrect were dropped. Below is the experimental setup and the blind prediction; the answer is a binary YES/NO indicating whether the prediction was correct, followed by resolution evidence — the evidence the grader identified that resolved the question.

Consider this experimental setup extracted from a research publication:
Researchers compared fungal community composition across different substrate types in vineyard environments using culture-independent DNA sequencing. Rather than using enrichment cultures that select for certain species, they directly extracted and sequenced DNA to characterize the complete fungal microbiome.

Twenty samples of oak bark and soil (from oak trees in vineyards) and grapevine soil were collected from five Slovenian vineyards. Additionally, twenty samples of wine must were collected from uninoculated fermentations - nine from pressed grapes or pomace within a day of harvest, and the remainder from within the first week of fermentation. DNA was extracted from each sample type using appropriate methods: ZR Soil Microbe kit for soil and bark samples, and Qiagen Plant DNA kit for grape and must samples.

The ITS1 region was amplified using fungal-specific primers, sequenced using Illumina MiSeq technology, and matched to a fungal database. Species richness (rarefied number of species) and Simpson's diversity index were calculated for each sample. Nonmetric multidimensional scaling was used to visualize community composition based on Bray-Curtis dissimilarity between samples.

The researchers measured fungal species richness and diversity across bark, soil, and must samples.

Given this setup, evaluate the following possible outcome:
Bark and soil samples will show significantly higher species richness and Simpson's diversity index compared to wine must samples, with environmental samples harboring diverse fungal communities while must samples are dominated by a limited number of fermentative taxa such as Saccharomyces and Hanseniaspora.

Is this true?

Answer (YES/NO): NO